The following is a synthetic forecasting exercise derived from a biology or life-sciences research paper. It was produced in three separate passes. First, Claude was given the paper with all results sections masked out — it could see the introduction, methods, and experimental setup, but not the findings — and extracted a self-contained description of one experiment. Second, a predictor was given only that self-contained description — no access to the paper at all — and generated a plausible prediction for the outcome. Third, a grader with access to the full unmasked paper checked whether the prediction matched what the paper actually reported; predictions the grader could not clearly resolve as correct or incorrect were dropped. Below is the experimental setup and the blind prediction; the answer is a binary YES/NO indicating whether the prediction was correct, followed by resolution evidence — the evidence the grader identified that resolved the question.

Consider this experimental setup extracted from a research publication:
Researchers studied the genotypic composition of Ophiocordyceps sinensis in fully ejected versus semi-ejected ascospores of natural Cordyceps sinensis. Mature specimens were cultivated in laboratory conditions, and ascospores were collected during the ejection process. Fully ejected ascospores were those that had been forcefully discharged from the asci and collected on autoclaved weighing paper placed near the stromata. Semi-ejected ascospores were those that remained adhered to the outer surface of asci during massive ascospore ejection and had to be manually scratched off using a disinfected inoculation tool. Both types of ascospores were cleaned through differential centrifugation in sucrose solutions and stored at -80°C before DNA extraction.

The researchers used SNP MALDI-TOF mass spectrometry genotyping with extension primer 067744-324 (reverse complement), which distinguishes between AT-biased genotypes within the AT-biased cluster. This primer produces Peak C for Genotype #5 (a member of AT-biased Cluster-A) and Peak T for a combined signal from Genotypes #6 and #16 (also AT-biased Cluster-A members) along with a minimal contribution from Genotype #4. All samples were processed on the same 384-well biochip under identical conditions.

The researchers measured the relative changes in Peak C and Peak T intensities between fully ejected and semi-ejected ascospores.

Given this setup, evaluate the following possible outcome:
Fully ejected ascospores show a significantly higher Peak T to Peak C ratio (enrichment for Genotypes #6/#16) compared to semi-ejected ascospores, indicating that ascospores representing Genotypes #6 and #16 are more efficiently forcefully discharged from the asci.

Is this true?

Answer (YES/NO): YES